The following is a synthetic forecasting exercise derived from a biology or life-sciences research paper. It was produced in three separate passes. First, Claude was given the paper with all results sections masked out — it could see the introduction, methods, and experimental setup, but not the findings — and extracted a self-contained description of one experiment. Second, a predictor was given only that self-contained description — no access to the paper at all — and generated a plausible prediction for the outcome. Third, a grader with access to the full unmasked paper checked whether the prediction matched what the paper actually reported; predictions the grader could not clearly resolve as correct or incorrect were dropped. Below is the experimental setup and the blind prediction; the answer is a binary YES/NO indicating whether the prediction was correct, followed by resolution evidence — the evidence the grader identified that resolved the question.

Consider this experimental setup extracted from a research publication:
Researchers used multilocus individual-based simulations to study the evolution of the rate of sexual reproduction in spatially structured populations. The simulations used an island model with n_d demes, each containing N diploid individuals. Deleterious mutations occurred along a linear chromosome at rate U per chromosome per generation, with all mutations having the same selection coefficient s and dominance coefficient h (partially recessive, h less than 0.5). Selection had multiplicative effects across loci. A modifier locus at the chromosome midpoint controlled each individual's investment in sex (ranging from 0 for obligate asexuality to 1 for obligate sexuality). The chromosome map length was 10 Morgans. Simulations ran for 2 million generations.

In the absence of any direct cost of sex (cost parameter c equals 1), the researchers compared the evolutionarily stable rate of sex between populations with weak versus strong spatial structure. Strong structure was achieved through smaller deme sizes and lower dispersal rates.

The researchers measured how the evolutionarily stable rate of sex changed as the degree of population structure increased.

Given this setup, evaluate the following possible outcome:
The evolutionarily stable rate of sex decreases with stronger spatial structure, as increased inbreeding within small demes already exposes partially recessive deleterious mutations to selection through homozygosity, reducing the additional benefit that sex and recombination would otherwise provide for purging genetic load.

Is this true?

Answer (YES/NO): NO